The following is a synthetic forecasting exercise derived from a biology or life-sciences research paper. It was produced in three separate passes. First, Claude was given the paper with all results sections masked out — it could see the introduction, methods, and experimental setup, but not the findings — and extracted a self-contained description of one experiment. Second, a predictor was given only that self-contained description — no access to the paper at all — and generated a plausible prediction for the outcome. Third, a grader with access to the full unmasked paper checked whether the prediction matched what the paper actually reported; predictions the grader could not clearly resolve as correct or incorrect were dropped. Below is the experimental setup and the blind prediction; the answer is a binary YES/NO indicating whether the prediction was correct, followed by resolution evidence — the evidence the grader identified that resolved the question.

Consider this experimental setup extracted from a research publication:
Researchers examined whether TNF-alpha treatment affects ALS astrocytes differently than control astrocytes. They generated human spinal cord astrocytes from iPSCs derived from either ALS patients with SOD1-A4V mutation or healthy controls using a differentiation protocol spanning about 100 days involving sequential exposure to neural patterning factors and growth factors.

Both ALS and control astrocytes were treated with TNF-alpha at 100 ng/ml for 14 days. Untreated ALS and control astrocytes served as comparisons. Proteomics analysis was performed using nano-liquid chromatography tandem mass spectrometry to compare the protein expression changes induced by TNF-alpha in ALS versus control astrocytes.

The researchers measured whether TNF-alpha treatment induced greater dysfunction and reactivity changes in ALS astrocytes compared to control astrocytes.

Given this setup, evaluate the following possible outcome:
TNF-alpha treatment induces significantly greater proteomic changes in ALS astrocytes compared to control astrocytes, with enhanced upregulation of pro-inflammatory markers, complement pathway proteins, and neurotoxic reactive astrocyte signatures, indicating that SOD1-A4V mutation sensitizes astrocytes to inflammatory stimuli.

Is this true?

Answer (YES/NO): NO